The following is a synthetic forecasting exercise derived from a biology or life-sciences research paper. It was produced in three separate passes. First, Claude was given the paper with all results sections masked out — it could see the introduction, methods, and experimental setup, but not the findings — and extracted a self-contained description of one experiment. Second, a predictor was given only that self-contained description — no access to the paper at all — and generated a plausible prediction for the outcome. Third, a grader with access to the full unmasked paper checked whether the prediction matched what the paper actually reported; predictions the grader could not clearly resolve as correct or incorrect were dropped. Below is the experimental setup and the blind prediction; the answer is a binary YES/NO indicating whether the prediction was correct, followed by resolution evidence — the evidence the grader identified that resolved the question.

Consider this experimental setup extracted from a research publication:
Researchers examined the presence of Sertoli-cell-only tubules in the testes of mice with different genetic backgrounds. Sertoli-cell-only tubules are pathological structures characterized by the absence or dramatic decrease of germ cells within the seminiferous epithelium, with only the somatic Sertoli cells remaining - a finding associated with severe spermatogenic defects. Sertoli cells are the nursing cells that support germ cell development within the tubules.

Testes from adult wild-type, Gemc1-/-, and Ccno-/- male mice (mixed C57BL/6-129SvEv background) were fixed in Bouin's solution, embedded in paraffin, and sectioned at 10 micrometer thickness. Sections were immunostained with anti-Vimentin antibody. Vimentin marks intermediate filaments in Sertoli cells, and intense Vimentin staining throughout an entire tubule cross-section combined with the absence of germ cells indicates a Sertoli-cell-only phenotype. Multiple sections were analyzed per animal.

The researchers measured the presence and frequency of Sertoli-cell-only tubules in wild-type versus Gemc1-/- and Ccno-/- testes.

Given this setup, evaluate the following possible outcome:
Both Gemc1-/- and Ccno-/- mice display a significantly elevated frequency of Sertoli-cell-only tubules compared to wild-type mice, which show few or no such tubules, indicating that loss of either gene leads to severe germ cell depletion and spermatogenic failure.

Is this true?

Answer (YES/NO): YES